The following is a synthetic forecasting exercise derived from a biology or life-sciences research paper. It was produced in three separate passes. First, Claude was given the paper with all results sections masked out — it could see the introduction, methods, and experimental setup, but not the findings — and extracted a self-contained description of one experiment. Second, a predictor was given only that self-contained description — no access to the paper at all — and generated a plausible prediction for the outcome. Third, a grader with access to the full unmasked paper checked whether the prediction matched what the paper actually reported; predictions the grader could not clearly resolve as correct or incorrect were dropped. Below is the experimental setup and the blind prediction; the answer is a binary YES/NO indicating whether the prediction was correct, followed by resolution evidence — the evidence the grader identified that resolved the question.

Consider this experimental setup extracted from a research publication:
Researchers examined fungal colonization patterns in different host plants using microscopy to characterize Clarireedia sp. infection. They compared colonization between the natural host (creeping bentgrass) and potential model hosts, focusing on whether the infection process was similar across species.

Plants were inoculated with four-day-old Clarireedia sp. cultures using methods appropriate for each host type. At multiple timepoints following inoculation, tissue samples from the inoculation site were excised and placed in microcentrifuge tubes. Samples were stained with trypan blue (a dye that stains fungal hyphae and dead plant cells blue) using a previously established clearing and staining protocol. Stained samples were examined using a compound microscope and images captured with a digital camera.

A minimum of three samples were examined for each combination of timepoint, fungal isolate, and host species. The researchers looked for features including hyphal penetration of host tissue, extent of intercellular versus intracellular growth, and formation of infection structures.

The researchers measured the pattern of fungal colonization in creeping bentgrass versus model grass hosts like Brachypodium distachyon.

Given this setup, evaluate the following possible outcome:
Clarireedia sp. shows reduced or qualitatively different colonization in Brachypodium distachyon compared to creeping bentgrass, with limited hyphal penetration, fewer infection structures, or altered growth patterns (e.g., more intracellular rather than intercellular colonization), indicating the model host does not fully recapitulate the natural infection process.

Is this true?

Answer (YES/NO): NO